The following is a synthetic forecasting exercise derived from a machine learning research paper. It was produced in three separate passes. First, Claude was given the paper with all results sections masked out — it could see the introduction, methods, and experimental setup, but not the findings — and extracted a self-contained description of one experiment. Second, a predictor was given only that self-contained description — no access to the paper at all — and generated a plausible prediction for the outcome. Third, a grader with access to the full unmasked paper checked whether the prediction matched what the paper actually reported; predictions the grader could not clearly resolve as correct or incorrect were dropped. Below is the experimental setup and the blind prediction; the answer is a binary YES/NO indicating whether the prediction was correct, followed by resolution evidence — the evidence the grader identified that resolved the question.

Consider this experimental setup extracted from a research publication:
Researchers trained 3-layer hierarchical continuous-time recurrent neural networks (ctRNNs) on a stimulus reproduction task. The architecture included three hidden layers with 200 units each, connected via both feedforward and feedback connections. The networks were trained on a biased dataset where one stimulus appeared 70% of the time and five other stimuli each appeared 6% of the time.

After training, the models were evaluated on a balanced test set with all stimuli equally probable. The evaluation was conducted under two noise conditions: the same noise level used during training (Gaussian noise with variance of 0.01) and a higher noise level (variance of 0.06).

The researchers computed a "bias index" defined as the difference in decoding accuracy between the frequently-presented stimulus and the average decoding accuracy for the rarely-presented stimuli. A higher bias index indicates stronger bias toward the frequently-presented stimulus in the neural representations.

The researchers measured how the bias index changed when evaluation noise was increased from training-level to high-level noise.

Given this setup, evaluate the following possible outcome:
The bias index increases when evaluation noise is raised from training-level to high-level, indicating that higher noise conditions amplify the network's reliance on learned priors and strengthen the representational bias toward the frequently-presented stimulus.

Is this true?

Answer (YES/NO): YES